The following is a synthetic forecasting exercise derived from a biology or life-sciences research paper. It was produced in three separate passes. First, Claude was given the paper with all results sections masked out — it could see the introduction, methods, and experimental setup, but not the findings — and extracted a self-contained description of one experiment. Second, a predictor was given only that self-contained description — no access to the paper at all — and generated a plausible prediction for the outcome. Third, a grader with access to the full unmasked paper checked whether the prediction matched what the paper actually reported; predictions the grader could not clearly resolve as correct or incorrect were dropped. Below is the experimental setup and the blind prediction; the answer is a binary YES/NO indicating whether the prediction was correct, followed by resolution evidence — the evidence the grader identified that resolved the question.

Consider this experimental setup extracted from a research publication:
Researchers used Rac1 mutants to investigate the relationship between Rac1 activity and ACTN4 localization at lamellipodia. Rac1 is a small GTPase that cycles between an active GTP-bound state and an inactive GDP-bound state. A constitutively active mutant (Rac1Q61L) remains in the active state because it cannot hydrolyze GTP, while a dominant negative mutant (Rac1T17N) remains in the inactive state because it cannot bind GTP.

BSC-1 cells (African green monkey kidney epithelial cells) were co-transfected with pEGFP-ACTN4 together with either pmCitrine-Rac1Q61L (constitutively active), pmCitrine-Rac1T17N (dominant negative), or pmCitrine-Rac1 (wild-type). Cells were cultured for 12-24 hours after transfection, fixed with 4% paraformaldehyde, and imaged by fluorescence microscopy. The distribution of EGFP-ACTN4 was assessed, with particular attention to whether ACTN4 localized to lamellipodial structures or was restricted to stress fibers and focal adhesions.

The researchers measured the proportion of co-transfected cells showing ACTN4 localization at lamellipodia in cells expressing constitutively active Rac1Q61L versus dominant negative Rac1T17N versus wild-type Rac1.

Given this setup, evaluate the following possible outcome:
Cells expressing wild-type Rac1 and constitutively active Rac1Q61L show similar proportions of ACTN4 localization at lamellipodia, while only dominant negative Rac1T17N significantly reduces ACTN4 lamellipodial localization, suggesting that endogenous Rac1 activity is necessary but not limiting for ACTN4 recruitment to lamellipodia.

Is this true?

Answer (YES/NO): NO